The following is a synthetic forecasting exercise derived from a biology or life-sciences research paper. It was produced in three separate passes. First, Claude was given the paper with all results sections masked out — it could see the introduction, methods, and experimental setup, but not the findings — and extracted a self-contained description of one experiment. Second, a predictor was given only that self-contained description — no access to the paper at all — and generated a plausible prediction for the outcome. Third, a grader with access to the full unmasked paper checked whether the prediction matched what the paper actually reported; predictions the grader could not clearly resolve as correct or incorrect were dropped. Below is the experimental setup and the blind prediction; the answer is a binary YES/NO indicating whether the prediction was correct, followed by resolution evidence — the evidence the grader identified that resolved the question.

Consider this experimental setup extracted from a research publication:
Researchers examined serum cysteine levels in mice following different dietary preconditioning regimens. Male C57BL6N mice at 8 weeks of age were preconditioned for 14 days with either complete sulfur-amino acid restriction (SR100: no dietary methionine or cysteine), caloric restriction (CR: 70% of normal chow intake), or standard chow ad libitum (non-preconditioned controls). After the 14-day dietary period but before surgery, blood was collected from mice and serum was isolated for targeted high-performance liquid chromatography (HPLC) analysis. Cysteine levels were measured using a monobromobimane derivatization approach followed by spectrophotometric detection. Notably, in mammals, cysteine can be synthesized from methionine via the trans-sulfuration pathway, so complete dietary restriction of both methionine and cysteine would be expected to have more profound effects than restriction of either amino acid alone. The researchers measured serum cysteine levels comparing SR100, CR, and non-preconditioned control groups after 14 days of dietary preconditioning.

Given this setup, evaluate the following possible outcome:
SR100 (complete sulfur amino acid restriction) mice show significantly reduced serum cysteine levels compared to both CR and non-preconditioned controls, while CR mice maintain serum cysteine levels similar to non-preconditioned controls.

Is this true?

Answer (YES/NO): NO